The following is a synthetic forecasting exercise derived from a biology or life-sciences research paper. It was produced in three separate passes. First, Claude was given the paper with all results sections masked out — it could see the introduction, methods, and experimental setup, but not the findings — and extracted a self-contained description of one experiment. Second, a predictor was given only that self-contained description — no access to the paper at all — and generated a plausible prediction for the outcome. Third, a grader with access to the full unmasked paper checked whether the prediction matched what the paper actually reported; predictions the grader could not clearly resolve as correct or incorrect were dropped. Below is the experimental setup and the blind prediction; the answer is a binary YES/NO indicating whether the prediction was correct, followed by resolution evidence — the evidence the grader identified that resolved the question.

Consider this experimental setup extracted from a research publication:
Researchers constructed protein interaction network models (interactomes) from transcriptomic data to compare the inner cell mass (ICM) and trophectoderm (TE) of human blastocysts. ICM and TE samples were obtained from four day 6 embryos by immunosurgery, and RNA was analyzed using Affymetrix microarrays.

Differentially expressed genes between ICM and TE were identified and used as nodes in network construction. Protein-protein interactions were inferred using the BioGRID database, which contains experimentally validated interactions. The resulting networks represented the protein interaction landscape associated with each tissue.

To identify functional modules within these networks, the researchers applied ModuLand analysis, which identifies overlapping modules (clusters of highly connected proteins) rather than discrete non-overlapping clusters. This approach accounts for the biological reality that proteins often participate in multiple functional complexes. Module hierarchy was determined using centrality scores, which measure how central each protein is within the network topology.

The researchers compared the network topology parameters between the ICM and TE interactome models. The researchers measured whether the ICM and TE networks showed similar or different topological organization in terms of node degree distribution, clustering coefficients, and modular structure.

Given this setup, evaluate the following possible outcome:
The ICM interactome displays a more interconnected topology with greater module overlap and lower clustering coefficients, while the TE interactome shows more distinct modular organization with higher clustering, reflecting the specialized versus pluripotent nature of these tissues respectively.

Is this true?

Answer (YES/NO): NO